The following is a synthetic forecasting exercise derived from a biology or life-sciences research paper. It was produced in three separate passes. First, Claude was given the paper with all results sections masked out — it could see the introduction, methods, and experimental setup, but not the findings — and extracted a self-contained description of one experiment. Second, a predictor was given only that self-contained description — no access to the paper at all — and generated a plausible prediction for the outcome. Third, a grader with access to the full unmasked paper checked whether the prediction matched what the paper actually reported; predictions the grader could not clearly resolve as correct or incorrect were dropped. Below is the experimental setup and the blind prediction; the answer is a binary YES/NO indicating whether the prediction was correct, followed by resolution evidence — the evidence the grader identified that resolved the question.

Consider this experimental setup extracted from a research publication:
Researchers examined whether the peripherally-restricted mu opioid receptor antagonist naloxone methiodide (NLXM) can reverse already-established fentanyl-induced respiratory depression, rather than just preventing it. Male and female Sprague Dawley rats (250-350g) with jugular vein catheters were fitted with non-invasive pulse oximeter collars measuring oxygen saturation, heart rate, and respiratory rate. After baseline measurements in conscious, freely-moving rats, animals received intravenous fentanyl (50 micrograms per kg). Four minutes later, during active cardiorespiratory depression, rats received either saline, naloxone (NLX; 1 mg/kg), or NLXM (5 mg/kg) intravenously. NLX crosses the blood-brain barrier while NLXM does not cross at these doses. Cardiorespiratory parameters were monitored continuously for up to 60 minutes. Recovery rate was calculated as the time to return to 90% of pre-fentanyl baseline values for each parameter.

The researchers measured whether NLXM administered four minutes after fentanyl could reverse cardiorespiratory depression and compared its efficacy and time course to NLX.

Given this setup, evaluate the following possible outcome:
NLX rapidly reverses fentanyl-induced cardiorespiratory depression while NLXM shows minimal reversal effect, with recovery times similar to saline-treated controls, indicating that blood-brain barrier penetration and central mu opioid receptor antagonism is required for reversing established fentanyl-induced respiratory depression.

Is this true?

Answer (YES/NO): NO